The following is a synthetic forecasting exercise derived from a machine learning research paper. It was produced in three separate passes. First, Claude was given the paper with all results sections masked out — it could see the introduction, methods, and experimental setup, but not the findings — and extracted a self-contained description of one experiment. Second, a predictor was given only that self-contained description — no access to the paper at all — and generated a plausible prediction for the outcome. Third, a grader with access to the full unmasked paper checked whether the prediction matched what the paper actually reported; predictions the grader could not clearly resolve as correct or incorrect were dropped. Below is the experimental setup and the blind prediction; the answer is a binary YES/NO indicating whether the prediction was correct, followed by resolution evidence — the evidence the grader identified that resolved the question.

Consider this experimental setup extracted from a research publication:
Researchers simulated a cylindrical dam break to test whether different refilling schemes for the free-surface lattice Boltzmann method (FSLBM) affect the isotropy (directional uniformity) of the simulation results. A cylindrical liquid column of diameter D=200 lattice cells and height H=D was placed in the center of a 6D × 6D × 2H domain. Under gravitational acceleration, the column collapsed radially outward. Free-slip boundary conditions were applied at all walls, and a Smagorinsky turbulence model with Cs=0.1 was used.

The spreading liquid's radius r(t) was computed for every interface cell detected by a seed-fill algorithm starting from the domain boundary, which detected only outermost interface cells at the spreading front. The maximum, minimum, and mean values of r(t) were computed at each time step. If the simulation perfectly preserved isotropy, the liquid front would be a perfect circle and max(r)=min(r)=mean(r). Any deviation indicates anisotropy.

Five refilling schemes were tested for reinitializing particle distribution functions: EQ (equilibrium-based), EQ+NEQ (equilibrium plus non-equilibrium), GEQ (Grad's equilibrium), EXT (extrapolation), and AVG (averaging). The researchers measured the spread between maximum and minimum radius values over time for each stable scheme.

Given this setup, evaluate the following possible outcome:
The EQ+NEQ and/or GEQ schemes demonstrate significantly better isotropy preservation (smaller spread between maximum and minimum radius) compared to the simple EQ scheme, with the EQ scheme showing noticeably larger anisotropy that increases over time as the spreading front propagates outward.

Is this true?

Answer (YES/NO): NO